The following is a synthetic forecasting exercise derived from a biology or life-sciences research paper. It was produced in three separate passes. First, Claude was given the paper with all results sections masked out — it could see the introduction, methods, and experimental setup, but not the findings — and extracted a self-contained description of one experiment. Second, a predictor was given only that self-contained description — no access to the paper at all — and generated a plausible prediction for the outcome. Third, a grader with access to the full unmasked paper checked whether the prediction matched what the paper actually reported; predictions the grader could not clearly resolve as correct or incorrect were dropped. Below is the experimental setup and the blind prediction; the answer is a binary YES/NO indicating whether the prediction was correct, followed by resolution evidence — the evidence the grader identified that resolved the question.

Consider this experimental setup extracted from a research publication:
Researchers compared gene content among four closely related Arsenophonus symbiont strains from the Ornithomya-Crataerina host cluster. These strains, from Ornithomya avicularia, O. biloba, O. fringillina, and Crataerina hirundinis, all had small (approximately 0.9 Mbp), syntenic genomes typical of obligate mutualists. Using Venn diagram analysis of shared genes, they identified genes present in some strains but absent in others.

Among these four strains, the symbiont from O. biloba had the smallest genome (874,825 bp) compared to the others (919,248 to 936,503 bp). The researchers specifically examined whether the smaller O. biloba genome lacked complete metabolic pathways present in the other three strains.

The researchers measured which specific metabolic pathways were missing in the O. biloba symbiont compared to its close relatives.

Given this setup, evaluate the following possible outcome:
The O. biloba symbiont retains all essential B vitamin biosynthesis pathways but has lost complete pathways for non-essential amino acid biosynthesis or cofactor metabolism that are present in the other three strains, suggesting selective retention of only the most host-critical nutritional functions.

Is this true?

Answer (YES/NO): YES